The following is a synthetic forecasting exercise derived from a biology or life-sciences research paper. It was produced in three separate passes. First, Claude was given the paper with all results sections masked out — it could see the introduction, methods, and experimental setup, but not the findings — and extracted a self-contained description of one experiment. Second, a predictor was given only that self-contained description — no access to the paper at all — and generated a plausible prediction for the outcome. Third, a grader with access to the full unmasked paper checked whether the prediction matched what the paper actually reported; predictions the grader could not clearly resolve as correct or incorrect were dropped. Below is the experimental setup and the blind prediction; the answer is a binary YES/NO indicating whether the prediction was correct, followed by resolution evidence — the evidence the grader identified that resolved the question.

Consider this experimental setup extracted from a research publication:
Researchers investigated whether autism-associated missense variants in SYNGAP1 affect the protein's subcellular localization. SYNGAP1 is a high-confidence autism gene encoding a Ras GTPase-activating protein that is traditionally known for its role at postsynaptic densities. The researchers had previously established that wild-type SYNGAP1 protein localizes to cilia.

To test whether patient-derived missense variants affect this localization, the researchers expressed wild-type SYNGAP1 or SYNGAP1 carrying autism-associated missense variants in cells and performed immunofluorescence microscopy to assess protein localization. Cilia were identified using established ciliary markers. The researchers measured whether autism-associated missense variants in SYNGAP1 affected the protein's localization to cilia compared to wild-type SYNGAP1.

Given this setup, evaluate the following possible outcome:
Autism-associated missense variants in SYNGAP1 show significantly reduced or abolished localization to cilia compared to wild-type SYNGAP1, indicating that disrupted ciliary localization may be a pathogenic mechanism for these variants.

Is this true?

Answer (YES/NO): YES